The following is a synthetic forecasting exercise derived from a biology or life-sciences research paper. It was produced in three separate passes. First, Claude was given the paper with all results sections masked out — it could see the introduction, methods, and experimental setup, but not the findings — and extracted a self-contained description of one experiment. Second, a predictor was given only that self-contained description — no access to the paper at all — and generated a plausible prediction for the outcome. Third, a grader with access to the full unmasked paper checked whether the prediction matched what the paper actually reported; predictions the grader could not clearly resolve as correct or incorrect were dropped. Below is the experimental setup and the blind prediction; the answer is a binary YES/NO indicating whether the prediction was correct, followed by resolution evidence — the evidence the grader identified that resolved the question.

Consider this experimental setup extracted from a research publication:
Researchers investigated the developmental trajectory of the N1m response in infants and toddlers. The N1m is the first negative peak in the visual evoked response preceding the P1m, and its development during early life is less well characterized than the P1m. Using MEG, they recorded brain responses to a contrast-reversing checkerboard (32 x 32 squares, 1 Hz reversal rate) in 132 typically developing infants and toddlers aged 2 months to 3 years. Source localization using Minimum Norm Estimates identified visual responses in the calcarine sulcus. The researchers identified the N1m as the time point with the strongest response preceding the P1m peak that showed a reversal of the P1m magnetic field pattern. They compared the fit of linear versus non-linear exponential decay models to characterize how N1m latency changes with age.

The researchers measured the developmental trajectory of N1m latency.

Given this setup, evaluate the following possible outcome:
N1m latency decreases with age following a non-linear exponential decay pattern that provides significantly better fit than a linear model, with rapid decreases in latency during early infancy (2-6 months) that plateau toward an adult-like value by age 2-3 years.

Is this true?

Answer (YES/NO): NO